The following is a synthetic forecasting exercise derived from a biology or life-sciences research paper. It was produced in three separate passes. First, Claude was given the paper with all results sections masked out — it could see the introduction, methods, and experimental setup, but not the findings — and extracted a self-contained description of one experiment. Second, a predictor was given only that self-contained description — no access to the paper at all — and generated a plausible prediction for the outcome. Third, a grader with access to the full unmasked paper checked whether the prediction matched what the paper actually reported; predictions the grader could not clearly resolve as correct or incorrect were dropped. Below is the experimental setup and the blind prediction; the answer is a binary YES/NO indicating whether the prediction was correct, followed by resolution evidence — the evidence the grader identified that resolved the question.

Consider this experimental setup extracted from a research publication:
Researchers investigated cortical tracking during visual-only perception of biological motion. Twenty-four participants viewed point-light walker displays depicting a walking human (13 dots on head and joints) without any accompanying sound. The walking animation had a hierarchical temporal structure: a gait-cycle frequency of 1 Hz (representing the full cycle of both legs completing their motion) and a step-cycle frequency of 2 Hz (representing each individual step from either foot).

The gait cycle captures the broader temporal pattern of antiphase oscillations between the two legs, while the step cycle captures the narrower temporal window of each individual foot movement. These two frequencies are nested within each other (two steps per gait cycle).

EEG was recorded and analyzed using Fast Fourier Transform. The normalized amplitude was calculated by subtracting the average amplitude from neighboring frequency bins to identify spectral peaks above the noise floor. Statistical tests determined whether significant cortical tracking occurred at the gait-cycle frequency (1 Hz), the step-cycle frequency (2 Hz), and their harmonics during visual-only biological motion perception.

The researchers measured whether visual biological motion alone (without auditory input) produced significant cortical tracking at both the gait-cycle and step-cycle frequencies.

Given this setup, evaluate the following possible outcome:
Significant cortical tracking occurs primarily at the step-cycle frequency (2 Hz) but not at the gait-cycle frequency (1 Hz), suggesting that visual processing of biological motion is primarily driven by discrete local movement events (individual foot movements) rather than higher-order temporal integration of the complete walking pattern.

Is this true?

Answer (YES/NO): YES